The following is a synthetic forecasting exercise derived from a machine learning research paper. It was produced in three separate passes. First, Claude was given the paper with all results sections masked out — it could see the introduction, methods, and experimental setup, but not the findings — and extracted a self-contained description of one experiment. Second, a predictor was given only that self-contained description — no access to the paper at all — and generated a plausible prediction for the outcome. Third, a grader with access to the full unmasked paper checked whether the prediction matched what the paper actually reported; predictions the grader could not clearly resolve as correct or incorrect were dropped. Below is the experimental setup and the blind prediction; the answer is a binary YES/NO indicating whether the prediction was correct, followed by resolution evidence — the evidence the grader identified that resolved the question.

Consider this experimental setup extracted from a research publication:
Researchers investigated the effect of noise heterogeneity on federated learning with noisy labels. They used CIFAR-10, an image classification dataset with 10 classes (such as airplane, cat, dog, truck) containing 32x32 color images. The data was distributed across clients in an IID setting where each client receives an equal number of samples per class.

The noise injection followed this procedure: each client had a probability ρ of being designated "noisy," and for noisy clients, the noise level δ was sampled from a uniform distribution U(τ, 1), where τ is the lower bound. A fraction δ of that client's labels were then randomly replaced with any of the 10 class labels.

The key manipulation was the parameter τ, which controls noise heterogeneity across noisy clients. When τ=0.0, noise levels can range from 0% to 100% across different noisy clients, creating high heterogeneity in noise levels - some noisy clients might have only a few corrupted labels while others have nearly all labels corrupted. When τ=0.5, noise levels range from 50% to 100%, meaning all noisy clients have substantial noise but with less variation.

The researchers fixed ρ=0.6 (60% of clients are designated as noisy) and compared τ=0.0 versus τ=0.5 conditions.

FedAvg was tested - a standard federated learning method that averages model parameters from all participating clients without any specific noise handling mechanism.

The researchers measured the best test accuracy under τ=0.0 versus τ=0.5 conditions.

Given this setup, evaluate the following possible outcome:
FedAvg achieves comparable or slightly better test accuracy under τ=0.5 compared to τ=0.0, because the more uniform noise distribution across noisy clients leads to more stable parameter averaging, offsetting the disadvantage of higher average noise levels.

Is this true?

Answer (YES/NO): NO